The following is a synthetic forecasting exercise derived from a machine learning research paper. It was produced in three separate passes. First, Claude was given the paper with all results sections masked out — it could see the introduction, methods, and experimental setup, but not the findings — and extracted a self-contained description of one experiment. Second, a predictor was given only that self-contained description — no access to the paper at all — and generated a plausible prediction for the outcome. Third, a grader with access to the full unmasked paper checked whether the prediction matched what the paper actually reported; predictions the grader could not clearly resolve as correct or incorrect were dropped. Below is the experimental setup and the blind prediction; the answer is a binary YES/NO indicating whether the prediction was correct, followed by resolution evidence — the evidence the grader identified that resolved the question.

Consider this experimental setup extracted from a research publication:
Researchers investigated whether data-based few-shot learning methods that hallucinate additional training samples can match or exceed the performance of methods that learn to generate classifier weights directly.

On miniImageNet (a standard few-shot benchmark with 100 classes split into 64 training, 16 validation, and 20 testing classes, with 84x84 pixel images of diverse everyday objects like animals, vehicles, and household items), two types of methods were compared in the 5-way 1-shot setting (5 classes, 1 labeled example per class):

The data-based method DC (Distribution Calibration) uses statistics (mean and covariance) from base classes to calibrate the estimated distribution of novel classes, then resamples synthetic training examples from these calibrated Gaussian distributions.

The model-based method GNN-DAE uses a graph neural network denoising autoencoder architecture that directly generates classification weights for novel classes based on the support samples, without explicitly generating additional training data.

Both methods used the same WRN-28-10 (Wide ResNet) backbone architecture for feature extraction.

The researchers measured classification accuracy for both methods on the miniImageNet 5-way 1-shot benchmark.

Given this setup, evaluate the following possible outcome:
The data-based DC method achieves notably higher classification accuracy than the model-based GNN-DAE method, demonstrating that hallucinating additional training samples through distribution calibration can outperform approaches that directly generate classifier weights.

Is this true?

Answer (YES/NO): YES